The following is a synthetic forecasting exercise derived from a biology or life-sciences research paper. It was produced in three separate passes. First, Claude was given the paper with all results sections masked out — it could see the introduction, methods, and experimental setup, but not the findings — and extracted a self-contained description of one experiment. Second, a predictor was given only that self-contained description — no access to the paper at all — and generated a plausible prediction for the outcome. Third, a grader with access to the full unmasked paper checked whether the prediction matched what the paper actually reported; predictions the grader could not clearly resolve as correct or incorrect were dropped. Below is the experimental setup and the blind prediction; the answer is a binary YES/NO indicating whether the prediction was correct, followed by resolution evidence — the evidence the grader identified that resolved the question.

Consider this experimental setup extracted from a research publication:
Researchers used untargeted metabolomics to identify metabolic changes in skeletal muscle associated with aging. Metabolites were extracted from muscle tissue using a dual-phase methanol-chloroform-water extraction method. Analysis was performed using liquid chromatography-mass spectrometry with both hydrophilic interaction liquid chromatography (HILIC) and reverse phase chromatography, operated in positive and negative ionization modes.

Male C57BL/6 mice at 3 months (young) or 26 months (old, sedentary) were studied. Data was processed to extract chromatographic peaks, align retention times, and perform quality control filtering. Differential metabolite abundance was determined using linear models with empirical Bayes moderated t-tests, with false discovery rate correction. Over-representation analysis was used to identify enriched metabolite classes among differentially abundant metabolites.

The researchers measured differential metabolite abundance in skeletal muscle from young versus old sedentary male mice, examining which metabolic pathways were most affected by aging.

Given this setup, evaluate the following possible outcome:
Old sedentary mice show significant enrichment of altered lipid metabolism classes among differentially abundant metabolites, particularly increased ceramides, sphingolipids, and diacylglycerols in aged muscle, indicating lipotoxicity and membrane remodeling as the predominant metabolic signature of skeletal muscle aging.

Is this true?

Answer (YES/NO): YES